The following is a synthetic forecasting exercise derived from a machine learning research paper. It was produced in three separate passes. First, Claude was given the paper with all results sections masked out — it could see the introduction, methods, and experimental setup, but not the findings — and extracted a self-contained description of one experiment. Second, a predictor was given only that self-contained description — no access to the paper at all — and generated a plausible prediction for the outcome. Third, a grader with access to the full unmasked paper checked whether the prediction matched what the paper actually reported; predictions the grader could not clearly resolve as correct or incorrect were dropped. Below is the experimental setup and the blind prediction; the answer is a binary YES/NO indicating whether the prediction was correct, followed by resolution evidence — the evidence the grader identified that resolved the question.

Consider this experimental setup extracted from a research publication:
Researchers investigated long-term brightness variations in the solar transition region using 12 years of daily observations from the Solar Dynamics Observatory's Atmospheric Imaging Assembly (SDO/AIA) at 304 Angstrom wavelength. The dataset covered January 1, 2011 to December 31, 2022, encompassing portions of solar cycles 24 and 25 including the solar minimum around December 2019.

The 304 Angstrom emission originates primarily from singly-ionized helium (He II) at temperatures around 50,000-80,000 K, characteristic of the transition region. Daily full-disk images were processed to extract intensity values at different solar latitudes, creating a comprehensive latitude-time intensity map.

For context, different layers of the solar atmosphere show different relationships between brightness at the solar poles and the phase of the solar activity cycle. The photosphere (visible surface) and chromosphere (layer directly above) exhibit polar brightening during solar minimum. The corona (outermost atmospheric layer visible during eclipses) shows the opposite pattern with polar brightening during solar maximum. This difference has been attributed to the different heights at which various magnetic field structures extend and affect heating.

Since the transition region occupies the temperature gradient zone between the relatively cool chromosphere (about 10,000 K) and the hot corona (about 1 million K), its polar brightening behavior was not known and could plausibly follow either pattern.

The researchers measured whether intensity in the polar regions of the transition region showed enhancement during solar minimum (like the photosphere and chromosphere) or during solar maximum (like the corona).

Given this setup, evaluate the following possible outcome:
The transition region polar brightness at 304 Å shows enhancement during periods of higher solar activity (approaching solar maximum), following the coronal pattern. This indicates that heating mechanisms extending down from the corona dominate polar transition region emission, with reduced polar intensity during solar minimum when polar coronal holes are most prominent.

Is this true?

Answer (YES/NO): YES